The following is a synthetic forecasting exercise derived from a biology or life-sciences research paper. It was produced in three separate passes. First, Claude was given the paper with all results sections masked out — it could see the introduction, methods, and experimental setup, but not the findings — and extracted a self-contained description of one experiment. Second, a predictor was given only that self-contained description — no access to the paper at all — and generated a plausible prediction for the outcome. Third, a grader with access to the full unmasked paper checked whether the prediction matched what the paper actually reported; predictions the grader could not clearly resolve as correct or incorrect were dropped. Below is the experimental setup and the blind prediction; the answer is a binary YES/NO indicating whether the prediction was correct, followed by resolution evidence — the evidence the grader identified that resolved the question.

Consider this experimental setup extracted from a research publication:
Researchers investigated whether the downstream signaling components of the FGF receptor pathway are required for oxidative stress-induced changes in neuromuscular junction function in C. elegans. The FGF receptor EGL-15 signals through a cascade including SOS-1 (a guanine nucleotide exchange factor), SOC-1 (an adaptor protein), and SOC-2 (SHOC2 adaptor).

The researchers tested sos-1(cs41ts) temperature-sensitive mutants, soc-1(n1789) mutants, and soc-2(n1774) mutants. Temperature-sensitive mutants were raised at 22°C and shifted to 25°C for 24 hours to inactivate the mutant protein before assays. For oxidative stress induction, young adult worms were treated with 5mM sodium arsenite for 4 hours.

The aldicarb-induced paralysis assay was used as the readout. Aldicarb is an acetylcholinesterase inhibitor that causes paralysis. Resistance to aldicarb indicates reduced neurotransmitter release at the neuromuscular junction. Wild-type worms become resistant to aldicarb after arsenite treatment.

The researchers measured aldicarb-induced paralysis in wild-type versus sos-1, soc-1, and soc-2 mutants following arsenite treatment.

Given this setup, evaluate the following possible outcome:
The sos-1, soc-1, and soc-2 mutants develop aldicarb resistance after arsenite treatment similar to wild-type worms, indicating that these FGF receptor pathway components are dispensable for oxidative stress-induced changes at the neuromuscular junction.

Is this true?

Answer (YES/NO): NO